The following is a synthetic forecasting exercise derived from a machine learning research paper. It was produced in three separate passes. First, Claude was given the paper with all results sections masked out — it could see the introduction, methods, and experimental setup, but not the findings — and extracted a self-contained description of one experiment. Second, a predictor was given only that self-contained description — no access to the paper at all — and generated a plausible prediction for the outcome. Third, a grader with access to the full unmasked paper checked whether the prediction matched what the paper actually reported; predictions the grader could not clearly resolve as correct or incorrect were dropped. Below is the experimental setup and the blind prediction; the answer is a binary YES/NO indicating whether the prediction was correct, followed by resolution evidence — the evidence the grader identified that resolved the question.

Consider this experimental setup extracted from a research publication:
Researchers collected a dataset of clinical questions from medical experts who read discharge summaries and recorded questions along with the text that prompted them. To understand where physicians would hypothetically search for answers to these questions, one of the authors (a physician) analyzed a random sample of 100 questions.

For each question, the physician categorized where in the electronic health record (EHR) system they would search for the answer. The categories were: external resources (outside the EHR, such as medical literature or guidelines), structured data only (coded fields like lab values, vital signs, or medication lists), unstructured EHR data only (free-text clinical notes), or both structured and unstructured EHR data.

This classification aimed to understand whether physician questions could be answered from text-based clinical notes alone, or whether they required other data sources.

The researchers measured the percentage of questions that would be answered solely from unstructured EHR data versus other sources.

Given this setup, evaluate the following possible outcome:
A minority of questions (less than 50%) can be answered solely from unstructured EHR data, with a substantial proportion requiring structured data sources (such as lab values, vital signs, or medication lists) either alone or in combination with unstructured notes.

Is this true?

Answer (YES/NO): NO